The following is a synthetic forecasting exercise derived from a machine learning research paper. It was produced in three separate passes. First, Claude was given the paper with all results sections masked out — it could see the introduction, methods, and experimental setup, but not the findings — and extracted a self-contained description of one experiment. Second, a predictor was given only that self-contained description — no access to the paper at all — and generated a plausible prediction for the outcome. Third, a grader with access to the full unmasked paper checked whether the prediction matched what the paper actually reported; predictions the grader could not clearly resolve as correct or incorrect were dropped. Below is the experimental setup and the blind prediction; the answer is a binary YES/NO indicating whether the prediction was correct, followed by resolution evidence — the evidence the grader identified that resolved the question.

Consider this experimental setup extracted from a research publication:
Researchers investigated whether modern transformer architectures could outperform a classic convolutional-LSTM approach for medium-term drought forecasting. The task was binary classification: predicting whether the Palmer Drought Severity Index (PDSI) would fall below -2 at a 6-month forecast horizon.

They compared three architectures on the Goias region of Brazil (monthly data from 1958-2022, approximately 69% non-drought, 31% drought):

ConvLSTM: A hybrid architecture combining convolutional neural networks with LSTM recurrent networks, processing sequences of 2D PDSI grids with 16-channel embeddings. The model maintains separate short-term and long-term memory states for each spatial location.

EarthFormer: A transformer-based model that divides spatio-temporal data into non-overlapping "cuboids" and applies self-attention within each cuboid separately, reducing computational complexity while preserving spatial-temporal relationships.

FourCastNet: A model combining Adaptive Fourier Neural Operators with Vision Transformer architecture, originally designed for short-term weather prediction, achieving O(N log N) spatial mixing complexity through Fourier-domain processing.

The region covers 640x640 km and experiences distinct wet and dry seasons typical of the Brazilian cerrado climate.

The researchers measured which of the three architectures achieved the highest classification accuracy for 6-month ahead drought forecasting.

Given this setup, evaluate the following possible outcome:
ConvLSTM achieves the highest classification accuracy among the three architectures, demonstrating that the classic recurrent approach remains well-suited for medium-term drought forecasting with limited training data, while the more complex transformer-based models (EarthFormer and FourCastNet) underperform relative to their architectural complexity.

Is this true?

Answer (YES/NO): NO